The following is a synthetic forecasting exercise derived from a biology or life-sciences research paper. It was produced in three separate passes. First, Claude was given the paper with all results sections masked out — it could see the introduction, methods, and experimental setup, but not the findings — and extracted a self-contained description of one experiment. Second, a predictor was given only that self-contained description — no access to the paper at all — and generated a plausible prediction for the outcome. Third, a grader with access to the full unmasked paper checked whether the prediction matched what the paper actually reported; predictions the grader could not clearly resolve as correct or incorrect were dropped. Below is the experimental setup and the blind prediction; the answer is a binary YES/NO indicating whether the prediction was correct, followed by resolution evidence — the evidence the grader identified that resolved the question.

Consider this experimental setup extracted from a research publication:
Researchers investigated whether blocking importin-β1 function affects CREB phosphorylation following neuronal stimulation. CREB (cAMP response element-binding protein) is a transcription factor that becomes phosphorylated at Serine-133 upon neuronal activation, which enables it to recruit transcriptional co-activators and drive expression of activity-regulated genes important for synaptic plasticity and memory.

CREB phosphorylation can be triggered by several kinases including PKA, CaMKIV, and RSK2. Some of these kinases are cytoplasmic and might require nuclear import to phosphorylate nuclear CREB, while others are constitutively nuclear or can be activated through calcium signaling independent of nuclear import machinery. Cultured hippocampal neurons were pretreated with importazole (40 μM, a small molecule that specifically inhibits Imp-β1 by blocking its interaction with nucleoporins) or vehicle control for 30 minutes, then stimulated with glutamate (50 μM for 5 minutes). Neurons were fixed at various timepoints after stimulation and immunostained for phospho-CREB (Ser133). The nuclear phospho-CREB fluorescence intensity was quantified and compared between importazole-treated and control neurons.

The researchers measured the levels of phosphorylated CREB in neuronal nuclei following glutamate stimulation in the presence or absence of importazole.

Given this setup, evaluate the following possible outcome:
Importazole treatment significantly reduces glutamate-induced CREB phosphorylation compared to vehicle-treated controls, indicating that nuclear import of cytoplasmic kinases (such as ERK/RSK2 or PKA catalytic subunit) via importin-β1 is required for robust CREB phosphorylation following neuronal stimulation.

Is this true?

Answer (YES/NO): YES